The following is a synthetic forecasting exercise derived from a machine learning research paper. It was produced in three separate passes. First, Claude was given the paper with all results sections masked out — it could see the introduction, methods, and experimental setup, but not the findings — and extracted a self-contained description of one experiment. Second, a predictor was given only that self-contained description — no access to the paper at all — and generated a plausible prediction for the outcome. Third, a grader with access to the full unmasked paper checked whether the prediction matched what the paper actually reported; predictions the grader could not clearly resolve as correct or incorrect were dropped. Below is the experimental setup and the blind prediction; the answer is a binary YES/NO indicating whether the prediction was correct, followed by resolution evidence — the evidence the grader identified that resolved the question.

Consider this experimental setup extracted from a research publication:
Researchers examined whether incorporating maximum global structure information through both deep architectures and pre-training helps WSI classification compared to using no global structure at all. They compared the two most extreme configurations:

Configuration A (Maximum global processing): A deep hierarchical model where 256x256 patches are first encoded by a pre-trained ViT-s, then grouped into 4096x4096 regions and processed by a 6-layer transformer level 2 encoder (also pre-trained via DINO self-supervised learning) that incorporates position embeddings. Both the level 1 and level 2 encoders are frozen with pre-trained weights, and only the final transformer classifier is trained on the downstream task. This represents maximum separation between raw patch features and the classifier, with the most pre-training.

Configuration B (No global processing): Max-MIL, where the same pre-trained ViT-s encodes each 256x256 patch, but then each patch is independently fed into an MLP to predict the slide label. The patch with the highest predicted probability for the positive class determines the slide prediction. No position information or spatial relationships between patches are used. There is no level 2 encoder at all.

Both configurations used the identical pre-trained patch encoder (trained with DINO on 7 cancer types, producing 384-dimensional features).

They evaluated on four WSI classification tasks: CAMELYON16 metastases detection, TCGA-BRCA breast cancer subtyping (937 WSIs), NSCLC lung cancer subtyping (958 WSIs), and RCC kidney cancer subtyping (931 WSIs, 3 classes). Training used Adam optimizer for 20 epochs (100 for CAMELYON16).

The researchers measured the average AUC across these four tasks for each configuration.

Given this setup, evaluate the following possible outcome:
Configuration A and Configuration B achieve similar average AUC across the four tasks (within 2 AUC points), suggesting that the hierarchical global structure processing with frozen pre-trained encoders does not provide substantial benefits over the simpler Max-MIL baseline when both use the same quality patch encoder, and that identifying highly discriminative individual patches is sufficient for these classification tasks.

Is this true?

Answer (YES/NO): NO